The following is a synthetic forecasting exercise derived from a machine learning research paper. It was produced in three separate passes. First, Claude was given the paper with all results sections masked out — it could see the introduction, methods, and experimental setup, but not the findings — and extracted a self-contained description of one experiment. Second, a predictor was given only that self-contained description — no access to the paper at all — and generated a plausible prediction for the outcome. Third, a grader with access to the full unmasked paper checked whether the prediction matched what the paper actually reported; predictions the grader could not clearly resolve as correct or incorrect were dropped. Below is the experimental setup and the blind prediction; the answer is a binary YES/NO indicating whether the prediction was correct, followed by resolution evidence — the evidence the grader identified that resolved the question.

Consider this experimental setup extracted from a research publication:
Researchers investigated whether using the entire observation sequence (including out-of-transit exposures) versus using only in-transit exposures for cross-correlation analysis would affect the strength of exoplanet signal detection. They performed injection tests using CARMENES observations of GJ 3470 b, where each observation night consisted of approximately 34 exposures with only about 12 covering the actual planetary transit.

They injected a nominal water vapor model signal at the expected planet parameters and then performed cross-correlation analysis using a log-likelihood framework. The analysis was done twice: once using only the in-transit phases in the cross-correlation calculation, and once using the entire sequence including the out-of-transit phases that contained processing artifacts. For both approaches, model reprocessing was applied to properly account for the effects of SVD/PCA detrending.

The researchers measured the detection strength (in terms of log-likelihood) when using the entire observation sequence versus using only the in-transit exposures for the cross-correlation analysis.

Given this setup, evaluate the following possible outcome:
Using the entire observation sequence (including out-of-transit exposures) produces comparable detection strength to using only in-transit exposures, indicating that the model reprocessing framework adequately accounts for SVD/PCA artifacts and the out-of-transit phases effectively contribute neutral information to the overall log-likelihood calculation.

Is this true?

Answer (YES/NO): NO